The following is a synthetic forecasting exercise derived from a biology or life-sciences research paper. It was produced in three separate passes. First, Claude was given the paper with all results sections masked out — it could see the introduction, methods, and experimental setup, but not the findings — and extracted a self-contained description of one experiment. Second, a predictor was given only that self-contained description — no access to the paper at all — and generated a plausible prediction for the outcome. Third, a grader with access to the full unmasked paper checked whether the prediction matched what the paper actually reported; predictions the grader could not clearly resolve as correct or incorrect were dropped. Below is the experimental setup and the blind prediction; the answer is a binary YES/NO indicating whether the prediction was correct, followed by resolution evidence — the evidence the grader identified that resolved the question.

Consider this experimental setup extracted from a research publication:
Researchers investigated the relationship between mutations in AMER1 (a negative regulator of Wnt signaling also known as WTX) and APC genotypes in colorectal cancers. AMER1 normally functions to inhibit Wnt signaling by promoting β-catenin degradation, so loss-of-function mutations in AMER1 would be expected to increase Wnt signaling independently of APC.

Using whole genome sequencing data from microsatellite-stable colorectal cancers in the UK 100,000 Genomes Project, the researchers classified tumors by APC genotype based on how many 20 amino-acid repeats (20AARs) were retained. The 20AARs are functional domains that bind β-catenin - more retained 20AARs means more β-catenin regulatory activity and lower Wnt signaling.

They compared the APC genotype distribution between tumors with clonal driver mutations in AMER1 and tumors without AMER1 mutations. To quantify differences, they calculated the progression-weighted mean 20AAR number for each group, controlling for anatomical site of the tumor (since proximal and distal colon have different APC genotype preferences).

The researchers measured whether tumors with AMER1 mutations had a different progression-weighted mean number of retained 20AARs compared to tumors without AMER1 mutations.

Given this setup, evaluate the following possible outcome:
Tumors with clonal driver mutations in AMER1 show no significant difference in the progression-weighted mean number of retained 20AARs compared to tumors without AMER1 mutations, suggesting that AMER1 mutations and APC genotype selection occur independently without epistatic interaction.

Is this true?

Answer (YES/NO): NO